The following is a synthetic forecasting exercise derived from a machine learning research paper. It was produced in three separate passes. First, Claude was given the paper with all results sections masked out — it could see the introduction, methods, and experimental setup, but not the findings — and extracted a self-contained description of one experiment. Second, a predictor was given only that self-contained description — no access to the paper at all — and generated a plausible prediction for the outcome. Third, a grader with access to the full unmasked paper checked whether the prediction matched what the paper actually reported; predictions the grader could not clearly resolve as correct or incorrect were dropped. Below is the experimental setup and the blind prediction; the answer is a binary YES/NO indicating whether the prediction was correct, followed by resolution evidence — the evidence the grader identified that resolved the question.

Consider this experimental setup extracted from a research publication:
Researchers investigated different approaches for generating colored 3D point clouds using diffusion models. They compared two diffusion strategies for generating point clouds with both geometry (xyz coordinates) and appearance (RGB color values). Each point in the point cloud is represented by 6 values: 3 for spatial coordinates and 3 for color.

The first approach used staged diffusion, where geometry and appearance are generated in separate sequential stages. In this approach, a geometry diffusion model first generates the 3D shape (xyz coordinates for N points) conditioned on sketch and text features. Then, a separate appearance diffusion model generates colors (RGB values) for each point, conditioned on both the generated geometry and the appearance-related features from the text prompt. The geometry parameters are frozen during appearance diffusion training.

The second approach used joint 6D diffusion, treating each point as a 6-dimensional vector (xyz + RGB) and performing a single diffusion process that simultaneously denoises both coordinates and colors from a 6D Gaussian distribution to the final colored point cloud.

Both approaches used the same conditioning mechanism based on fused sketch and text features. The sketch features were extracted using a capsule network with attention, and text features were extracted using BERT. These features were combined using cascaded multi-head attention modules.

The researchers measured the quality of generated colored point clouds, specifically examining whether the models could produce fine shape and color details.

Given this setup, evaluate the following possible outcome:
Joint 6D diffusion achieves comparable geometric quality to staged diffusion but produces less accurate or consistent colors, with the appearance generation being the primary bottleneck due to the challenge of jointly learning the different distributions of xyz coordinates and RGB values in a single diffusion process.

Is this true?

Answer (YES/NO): NO